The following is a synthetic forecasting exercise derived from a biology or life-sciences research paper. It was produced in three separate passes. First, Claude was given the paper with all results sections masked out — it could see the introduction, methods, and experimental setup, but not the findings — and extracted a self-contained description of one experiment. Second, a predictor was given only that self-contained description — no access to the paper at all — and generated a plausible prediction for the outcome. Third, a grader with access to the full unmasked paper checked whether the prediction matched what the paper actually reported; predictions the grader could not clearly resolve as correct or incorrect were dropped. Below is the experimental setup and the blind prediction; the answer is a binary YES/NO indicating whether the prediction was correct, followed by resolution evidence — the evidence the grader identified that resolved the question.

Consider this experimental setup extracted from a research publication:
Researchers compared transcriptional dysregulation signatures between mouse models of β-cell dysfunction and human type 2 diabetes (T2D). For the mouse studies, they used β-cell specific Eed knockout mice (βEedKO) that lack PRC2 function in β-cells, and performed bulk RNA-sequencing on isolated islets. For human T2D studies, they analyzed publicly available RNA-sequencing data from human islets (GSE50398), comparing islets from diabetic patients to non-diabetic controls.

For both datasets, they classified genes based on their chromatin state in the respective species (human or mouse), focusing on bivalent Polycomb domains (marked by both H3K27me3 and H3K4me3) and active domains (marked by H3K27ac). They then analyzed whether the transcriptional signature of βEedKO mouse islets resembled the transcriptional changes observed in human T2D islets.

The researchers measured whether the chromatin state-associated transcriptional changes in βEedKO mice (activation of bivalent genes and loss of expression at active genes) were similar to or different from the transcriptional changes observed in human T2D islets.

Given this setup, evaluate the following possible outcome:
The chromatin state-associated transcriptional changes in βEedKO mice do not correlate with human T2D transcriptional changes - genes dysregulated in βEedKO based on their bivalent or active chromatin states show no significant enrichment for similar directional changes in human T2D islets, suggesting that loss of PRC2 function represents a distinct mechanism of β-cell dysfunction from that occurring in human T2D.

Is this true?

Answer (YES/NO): NO